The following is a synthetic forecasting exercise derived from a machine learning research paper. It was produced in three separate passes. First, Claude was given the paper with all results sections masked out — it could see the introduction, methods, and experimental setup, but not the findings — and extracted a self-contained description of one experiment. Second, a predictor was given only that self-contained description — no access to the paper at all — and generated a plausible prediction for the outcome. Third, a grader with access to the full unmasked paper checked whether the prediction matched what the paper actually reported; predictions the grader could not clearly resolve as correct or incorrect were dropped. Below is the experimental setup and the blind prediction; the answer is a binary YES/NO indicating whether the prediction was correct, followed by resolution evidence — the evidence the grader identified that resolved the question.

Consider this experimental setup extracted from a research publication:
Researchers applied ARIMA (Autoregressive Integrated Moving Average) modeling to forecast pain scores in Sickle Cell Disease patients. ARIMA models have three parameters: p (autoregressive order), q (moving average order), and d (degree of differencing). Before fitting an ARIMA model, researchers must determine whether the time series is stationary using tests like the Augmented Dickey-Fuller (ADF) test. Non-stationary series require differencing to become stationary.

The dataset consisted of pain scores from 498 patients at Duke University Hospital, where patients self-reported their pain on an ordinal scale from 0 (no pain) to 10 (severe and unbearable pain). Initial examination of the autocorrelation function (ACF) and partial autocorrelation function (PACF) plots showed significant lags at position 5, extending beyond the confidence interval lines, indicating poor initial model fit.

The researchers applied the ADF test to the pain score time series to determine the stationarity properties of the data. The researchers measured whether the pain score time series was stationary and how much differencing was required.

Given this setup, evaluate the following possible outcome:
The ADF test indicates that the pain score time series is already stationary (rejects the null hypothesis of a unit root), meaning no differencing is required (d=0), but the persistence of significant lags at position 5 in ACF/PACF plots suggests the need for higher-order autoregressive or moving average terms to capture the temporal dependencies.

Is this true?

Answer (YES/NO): NO